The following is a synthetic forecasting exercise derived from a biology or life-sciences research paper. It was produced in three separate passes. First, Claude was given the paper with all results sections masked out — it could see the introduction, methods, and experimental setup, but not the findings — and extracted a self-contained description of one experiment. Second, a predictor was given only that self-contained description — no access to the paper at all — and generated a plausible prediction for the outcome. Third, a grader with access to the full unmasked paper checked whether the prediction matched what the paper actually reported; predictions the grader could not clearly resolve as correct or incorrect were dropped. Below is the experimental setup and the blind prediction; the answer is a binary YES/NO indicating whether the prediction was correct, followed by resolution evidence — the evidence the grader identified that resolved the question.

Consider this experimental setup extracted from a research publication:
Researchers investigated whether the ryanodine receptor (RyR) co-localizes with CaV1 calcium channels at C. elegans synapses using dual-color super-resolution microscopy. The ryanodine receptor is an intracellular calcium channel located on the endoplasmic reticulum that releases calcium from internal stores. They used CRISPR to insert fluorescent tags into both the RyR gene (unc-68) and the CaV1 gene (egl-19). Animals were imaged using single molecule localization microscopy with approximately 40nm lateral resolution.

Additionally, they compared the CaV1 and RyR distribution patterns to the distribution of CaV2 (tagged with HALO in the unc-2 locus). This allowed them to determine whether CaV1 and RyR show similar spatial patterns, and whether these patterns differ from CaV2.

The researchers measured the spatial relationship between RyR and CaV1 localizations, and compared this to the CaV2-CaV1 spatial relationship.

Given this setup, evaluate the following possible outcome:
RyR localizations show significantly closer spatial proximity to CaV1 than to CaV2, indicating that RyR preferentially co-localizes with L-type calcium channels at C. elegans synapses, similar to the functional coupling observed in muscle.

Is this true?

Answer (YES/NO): YES